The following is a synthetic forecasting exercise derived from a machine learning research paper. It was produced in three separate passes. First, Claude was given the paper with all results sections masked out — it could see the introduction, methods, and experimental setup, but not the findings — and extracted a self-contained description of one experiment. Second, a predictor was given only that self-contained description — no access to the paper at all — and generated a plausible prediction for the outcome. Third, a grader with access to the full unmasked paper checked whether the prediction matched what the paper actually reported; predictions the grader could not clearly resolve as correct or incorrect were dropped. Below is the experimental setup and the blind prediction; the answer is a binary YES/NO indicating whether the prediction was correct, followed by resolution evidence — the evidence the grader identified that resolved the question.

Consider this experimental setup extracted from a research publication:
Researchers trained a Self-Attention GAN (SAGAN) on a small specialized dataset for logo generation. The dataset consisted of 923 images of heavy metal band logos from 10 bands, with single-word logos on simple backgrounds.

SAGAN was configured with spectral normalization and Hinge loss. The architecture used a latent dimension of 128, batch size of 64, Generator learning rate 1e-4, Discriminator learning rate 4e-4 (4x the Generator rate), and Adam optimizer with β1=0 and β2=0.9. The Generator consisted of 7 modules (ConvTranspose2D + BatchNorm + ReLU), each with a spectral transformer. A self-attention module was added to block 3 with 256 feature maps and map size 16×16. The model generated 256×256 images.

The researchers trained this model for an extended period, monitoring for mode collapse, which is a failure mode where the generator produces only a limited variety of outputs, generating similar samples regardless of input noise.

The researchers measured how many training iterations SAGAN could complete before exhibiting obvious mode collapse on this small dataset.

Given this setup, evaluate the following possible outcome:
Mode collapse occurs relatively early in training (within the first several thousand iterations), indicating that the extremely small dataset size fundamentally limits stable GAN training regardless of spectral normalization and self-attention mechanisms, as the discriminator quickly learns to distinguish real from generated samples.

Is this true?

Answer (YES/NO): NO